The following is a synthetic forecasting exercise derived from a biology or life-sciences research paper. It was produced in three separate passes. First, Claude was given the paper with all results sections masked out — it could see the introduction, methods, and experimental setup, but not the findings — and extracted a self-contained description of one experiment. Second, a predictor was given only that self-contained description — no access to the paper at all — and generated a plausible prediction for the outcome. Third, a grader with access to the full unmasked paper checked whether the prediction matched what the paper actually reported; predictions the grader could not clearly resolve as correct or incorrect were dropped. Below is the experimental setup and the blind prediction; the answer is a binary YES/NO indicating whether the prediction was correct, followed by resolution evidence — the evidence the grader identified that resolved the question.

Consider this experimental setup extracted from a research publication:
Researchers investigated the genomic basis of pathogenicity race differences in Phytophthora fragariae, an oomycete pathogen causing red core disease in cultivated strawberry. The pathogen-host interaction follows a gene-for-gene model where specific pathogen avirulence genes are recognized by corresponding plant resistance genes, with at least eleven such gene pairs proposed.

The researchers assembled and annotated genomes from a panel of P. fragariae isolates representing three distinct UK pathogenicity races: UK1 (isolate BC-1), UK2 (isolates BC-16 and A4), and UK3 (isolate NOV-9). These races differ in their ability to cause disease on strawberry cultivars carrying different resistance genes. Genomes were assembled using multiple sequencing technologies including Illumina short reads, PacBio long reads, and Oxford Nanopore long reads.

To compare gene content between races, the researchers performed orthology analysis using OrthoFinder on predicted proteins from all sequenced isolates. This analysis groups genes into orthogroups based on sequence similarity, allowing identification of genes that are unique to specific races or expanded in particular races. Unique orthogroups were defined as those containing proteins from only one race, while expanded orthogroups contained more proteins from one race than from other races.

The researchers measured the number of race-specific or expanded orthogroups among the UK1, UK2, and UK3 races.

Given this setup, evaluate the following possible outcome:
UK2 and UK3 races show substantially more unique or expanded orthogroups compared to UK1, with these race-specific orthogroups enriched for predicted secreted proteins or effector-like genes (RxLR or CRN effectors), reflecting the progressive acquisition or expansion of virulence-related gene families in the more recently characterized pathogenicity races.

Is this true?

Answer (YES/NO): NO